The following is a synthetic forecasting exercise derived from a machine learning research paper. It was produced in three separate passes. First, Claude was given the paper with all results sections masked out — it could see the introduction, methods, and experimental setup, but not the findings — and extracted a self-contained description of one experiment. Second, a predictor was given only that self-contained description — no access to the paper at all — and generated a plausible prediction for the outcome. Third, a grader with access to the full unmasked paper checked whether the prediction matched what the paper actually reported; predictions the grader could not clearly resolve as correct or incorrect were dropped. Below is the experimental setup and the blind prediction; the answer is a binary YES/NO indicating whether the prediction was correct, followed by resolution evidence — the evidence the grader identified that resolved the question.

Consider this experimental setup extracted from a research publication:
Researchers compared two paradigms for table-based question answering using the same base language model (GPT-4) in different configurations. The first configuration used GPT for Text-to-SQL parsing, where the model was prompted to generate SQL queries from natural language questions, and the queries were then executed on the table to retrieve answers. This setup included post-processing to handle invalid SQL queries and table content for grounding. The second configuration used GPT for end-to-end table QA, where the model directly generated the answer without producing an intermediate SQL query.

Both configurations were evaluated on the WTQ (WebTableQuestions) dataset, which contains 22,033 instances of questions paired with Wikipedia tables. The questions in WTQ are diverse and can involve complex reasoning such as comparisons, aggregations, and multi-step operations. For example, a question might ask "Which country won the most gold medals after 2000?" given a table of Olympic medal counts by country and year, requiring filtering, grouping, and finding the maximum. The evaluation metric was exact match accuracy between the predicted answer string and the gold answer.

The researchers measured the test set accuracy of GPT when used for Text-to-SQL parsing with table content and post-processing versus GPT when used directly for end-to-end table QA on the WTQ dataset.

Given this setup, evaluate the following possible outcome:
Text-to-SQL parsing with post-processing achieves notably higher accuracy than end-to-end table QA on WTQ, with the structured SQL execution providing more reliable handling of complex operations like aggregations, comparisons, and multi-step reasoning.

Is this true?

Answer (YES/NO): NO